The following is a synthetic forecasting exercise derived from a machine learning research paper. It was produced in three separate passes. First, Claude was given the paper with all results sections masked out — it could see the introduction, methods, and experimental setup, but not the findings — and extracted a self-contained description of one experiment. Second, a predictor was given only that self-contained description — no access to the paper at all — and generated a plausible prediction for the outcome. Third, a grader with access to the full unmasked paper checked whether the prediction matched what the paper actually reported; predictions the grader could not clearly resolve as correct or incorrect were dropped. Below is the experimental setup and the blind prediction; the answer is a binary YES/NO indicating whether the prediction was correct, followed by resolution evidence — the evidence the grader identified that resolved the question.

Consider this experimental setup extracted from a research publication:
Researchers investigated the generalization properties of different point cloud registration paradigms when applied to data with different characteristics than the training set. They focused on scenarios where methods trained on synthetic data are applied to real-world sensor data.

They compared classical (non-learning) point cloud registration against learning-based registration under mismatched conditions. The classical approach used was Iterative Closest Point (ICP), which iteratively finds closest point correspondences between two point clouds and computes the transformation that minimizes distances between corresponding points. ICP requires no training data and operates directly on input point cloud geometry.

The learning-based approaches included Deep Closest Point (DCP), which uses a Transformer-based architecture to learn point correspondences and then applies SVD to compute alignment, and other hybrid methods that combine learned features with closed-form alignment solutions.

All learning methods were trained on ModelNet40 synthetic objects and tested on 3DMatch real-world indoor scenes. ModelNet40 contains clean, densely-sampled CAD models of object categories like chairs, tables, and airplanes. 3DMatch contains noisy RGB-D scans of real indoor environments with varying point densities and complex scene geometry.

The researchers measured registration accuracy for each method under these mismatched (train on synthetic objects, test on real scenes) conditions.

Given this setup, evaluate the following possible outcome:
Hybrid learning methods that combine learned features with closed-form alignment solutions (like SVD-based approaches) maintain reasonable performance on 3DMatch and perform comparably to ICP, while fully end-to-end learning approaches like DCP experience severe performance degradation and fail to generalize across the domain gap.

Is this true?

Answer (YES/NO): NO